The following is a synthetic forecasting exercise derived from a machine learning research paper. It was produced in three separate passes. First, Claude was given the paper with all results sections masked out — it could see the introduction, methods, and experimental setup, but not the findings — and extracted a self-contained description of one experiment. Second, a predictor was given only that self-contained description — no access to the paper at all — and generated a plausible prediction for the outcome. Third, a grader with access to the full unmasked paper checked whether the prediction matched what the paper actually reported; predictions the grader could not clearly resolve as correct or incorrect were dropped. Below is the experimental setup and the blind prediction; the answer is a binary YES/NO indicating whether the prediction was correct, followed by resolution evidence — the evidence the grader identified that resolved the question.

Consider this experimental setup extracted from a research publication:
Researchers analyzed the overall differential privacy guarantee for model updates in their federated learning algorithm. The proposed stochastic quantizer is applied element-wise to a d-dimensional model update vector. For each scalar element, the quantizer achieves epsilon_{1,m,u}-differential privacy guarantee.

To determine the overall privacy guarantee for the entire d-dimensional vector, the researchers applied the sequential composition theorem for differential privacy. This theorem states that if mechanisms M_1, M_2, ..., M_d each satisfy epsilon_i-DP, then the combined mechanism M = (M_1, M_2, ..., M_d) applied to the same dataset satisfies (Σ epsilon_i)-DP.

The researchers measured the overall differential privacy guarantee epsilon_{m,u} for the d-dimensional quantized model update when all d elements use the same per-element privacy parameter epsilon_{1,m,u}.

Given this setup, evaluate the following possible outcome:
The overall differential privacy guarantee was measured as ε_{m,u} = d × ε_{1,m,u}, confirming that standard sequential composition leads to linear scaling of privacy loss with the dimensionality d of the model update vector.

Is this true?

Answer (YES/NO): YES